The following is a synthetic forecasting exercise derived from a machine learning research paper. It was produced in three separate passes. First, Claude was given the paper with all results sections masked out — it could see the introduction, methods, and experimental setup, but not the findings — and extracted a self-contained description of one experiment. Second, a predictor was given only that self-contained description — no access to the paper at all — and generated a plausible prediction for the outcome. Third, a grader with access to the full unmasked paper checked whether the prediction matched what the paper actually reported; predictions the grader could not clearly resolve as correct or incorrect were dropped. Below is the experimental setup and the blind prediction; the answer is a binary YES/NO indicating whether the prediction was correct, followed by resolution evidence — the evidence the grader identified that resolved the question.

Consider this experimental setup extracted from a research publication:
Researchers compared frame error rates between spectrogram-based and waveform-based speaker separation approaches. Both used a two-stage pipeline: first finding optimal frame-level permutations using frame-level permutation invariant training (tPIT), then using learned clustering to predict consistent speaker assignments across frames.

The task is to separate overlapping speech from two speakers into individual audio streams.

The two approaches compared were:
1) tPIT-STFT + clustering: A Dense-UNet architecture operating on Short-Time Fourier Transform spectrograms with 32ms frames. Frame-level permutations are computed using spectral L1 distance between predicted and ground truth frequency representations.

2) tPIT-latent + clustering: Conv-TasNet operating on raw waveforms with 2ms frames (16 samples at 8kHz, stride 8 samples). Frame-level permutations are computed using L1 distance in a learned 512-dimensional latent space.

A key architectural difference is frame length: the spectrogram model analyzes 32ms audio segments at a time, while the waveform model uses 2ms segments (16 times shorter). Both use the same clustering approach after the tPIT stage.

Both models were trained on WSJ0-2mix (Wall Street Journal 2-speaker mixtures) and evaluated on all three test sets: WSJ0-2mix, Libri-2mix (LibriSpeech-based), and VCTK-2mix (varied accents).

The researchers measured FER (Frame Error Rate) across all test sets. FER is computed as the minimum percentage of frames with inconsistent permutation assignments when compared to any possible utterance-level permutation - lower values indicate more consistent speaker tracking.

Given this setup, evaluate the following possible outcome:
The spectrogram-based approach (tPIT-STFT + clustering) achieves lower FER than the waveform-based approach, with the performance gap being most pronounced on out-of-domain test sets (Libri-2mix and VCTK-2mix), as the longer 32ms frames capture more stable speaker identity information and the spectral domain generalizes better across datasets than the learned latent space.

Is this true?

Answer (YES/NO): YES